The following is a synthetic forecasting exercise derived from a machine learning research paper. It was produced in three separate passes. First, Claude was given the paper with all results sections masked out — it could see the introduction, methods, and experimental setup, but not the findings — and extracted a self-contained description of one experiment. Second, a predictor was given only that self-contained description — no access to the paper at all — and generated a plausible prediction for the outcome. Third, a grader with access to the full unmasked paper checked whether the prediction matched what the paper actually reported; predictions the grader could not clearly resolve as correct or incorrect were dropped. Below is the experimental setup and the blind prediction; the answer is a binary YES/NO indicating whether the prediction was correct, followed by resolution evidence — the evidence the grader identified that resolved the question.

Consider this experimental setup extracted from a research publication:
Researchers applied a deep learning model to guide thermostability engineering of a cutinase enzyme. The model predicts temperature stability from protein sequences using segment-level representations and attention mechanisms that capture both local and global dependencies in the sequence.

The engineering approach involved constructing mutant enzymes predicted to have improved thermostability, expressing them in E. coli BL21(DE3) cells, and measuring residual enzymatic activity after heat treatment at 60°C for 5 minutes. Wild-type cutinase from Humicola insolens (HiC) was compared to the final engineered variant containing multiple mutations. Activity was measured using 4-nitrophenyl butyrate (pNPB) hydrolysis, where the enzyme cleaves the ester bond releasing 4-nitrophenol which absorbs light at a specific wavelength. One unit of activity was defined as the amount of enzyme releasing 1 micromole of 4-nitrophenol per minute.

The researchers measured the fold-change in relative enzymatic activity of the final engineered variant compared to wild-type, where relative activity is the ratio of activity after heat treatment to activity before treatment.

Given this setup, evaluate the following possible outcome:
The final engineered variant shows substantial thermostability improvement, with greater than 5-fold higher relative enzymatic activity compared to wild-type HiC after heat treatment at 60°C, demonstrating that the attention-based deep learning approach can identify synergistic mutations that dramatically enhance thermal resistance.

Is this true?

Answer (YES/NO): NO